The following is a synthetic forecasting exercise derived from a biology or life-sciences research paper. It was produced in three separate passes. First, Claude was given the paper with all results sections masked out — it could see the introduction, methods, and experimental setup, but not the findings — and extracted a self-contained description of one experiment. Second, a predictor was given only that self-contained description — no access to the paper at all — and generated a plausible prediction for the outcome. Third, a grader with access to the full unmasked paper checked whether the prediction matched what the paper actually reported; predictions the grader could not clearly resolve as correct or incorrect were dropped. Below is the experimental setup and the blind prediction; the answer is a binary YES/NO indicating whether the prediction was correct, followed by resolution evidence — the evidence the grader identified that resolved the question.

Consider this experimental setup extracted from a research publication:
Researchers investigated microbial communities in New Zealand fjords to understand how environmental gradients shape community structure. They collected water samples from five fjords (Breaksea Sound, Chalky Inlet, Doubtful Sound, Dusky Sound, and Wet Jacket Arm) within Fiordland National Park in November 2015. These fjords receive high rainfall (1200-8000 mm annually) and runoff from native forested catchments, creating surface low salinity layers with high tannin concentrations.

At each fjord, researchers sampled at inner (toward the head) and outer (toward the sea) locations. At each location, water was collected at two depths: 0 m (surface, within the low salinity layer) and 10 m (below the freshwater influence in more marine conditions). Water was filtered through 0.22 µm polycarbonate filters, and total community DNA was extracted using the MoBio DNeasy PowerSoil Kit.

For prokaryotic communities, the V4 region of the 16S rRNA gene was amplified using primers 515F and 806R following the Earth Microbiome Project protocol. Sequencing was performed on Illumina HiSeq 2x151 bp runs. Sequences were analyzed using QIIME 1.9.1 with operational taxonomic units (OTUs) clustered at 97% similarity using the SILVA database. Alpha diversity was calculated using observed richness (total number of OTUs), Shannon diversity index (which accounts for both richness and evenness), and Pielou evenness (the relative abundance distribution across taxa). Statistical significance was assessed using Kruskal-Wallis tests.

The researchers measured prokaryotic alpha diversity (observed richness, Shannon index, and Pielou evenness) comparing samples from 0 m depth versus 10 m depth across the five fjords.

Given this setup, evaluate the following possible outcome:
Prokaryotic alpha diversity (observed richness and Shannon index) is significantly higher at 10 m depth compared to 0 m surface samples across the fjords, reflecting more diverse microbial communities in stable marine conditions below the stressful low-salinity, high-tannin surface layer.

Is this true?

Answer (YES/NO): NO